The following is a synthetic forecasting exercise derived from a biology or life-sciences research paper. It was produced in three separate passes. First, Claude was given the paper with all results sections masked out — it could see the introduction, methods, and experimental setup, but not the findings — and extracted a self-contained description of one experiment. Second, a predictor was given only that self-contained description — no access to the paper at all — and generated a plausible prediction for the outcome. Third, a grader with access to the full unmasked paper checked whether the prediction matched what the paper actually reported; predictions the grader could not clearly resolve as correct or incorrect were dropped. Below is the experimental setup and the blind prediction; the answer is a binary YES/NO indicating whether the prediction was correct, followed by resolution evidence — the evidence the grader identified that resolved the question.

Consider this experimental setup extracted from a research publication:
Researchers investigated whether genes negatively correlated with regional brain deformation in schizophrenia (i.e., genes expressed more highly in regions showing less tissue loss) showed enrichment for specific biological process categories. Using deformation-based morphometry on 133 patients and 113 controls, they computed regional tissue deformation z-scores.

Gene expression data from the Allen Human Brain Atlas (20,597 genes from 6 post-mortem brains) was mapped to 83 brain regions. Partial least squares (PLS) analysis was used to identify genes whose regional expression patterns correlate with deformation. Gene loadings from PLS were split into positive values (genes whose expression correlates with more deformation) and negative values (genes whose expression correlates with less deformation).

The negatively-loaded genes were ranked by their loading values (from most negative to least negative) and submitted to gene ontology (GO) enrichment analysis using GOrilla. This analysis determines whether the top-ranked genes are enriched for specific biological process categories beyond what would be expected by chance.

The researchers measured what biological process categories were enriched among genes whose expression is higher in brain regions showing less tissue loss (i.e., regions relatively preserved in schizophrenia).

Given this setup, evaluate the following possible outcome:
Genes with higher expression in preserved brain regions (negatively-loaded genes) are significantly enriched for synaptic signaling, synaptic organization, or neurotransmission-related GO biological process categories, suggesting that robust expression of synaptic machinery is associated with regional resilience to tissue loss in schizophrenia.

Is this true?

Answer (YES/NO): NO